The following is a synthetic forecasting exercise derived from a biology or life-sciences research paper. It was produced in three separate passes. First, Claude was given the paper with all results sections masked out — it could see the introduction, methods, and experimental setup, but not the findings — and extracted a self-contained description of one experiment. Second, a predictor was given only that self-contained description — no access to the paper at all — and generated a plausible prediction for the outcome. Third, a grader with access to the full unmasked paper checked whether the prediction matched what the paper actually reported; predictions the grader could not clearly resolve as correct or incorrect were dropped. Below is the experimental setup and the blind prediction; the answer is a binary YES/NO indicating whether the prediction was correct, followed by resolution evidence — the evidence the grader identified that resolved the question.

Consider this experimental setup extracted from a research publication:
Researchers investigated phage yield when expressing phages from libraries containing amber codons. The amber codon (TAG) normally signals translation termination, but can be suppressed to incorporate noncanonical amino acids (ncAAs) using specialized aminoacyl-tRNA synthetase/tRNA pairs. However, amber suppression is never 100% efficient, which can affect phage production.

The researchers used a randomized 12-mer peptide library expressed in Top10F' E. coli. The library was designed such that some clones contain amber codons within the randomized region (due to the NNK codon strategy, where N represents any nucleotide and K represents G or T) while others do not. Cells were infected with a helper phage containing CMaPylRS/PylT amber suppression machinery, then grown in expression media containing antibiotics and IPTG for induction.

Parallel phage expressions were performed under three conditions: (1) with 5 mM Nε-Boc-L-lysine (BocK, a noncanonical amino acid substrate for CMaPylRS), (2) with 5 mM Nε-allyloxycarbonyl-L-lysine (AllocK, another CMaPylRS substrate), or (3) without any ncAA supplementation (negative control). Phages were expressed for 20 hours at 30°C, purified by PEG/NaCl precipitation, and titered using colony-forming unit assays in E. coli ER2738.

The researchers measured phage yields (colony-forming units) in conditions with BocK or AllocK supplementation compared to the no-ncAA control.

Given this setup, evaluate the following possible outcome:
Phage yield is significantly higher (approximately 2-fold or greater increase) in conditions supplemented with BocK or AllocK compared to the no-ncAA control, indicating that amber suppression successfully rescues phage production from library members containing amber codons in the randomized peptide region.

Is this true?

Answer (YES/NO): YES